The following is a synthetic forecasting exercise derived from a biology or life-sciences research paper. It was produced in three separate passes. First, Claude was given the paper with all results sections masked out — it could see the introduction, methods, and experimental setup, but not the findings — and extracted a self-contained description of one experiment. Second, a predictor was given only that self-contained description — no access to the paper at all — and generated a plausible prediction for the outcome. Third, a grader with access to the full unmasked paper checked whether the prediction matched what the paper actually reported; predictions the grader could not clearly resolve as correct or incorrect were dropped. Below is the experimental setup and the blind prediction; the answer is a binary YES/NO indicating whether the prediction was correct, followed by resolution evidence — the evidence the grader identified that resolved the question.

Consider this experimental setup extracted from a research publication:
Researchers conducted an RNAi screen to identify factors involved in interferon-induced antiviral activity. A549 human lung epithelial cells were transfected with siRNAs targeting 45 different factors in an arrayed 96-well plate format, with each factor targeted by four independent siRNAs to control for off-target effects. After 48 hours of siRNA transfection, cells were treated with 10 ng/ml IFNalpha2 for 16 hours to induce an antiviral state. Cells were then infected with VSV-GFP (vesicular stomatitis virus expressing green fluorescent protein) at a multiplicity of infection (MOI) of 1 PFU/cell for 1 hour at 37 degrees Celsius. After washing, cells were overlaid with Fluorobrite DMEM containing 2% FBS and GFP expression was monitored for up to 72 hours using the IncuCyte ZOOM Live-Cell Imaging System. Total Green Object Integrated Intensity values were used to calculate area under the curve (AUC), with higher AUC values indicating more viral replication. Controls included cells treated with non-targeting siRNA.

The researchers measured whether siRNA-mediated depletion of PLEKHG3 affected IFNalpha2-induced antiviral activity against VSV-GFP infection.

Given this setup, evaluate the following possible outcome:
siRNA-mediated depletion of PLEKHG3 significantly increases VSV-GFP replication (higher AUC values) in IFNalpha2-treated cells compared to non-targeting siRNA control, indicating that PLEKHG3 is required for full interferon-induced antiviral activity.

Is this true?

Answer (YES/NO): YES